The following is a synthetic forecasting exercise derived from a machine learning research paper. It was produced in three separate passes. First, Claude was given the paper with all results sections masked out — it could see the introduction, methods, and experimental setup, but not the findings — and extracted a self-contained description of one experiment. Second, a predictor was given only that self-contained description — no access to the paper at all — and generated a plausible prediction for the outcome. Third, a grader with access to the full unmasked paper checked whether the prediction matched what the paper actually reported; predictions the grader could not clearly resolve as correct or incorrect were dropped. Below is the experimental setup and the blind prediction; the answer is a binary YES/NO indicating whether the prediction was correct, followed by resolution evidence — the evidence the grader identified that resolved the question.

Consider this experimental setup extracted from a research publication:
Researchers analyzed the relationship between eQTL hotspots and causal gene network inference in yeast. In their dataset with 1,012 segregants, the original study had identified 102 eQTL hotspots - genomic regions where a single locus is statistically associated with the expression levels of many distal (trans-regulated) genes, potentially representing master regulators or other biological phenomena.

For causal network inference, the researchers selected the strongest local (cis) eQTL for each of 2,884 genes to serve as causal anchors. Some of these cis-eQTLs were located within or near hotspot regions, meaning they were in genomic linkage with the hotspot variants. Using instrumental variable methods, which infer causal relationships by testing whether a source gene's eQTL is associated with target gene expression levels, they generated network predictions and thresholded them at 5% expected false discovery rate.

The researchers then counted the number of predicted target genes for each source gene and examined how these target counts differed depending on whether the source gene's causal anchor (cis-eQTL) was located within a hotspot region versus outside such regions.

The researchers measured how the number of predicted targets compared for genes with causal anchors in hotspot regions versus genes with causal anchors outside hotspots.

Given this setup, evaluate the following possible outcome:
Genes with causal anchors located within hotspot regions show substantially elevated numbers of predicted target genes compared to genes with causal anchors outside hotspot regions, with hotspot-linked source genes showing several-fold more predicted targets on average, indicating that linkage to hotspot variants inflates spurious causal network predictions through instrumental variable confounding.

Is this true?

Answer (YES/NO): YES